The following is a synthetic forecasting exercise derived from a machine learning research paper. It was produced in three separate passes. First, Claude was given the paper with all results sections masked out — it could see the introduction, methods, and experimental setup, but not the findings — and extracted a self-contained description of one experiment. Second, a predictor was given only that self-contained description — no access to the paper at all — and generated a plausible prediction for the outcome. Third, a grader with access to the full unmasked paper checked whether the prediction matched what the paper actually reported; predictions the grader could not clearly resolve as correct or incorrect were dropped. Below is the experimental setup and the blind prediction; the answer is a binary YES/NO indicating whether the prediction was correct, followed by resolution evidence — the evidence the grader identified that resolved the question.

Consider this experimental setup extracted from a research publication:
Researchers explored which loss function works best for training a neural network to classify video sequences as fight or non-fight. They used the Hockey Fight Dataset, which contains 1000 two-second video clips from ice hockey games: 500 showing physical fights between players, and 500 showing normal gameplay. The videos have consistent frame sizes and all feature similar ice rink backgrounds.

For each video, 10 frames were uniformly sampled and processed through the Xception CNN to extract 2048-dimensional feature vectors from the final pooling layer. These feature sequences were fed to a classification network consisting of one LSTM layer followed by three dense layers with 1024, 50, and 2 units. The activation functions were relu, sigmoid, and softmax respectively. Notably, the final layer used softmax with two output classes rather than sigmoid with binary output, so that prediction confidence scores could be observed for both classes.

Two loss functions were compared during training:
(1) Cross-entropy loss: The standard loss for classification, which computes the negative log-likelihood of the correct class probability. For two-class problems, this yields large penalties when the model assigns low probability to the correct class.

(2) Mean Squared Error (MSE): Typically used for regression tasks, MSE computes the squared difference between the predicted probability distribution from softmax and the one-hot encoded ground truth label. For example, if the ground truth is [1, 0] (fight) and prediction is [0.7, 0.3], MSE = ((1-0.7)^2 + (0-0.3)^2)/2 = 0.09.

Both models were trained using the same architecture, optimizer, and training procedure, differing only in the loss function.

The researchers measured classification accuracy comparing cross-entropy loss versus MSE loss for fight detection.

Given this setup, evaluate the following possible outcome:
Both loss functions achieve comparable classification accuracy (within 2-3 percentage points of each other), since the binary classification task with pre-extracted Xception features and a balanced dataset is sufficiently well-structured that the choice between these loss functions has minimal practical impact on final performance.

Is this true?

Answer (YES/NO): NO